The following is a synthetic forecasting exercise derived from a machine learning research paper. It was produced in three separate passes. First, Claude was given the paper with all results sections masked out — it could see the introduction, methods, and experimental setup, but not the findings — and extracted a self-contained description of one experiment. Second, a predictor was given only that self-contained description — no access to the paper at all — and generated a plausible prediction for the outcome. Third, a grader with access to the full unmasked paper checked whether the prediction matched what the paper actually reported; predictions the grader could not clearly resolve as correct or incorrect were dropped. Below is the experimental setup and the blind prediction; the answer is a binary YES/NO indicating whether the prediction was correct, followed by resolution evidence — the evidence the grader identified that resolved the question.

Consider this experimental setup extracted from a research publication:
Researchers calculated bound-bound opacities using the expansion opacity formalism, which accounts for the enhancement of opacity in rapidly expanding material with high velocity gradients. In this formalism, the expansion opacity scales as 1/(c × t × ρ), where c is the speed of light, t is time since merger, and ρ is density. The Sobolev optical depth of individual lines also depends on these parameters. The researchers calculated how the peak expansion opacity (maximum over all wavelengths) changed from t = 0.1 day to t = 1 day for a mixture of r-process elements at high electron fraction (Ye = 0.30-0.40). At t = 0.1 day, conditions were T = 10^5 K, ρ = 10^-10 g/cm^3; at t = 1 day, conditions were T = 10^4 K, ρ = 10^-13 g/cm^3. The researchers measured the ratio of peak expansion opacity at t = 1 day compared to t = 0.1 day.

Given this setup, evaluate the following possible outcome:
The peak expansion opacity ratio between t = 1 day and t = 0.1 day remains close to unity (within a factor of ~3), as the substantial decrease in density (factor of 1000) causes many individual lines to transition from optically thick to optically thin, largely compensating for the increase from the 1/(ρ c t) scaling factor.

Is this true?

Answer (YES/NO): NO